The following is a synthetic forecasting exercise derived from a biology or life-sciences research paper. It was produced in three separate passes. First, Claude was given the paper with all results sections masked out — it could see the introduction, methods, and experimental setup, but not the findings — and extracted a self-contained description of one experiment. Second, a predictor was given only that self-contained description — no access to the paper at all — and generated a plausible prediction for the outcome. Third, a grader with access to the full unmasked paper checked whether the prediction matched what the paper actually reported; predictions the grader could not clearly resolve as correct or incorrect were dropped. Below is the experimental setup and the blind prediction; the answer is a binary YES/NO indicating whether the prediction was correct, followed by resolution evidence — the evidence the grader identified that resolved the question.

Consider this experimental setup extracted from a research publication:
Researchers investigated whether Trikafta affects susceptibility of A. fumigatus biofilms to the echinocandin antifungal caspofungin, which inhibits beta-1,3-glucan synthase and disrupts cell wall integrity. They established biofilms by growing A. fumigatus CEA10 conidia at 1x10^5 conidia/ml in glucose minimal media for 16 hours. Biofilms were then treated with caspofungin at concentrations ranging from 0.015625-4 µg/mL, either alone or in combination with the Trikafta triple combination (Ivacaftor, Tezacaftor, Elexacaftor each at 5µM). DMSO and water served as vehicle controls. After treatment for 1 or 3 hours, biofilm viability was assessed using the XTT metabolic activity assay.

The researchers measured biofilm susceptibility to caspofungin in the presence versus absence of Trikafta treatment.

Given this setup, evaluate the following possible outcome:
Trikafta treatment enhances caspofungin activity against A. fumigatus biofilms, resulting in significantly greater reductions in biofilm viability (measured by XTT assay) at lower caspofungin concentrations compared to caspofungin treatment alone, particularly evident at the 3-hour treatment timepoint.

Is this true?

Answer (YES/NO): NO